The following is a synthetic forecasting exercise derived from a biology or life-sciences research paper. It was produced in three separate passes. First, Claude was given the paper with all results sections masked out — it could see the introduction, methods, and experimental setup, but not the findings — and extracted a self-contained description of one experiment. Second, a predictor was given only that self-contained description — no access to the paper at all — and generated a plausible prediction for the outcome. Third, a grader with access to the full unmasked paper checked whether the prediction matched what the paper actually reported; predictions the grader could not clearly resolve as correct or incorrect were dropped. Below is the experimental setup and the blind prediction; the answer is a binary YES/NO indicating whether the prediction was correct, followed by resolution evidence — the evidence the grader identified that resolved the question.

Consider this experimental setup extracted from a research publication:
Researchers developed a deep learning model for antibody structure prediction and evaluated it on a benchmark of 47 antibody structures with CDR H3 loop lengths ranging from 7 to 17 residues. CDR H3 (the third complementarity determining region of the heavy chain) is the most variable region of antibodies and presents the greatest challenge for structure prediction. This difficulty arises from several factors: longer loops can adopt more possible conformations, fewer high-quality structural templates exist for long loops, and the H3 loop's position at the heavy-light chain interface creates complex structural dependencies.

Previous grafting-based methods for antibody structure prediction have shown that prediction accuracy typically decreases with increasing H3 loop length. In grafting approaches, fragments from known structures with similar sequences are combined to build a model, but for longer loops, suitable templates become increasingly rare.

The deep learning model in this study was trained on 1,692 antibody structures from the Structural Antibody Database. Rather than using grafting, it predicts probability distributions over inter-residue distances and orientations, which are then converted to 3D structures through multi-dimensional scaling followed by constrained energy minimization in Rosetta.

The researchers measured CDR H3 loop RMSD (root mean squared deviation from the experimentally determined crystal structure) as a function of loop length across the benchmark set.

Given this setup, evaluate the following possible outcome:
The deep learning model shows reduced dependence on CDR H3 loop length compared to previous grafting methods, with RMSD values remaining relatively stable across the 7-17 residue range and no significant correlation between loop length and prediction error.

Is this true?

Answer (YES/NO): NO